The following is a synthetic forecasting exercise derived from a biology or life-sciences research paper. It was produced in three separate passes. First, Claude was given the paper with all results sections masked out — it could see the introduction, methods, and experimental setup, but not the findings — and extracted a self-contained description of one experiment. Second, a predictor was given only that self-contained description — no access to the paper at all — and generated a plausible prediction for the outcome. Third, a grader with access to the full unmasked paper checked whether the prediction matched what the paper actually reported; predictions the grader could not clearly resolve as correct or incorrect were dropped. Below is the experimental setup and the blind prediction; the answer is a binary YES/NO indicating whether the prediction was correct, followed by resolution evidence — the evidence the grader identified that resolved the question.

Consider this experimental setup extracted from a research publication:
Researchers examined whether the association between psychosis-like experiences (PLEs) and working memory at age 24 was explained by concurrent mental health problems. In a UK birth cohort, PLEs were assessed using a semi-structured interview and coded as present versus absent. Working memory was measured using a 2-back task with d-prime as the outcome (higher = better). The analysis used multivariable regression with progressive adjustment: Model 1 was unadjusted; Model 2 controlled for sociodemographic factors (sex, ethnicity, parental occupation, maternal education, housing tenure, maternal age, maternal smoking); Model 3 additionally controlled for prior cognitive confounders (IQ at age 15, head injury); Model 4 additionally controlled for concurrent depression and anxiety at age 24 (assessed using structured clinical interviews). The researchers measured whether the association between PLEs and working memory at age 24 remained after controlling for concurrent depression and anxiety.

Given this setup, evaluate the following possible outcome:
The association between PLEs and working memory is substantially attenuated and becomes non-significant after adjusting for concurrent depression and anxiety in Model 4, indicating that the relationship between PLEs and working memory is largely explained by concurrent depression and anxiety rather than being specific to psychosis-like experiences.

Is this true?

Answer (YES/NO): NO